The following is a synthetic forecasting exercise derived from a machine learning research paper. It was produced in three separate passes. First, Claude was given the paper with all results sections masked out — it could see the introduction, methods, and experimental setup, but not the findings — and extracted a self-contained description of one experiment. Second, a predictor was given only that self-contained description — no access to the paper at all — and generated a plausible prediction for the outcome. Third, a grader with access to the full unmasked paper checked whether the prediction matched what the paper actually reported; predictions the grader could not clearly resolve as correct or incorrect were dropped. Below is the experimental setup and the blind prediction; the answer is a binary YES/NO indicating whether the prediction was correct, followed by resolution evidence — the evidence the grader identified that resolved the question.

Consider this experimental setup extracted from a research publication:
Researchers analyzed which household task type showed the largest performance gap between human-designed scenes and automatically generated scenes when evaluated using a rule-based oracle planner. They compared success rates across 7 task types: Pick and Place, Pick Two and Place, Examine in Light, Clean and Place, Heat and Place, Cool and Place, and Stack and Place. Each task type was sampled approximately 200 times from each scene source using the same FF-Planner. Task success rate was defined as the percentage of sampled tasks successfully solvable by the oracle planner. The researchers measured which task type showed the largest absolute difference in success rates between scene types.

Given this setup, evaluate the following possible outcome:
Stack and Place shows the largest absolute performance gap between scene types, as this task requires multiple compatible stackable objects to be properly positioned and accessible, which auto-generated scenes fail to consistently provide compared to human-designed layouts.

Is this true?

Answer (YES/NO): NO